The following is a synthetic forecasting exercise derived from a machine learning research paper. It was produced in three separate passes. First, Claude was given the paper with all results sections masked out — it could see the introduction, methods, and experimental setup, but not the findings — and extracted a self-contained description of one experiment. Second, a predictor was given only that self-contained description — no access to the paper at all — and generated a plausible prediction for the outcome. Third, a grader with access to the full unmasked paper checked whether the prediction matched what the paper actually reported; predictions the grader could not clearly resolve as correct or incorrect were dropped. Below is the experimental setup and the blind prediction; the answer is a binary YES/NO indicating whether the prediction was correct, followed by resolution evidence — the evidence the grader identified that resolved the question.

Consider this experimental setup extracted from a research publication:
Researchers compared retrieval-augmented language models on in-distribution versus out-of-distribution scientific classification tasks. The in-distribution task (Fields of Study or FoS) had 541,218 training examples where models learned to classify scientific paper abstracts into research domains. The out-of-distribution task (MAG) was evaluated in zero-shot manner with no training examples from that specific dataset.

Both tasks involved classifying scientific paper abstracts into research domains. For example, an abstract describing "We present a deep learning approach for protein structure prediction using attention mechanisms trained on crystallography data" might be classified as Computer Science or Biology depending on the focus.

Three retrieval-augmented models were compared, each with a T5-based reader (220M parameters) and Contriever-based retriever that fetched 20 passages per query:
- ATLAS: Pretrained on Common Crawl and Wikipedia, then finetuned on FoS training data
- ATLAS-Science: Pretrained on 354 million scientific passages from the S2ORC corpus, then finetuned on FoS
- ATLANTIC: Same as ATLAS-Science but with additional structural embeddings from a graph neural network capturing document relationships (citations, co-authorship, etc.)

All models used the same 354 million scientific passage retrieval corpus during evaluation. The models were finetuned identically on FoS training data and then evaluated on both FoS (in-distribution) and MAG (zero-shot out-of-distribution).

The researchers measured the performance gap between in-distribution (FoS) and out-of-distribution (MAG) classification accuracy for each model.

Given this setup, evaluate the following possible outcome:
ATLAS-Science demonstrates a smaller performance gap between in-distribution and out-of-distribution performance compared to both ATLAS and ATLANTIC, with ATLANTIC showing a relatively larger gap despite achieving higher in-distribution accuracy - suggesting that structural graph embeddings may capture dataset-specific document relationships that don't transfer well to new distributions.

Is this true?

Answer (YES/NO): NO